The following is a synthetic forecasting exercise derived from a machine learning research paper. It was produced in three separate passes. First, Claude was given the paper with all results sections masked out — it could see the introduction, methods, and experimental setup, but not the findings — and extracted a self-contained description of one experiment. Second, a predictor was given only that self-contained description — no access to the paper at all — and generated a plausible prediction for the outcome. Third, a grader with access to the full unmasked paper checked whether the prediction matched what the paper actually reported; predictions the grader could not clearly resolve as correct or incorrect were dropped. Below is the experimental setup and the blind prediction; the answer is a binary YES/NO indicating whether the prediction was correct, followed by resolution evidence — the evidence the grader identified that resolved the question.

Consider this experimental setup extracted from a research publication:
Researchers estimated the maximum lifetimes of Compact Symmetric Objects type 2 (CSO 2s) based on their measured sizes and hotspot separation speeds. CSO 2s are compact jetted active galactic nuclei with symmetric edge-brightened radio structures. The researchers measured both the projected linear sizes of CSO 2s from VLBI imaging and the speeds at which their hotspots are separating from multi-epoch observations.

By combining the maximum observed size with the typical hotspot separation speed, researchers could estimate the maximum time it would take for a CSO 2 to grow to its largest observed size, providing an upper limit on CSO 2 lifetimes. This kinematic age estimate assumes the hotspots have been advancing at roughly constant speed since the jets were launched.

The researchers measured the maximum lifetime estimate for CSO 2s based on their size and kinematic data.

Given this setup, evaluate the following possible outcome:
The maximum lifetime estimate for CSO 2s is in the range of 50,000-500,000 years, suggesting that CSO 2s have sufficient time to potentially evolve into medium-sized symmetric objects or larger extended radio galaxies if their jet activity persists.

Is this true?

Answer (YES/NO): NO